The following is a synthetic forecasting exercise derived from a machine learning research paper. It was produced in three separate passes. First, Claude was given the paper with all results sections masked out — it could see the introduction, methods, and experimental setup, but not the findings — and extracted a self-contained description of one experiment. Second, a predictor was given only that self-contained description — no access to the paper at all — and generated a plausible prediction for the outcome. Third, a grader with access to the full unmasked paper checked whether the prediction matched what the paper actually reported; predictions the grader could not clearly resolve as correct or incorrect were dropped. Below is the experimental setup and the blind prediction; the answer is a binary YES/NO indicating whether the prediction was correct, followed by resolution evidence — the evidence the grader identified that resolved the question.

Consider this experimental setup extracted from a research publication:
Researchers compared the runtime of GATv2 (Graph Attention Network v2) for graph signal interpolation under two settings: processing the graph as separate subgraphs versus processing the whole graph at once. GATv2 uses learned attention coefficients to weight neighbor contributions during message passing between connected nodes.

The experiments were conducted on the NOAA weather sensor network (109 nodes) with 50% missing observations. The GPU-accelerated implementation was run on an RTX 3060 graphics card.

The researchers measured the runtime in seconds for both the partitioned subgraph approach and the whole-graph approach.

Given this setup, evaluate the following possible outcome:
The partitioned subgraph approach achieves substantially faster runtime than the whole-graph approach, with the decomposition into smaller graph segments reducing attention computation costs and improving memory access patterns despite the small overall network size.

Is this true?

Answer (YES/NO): NO